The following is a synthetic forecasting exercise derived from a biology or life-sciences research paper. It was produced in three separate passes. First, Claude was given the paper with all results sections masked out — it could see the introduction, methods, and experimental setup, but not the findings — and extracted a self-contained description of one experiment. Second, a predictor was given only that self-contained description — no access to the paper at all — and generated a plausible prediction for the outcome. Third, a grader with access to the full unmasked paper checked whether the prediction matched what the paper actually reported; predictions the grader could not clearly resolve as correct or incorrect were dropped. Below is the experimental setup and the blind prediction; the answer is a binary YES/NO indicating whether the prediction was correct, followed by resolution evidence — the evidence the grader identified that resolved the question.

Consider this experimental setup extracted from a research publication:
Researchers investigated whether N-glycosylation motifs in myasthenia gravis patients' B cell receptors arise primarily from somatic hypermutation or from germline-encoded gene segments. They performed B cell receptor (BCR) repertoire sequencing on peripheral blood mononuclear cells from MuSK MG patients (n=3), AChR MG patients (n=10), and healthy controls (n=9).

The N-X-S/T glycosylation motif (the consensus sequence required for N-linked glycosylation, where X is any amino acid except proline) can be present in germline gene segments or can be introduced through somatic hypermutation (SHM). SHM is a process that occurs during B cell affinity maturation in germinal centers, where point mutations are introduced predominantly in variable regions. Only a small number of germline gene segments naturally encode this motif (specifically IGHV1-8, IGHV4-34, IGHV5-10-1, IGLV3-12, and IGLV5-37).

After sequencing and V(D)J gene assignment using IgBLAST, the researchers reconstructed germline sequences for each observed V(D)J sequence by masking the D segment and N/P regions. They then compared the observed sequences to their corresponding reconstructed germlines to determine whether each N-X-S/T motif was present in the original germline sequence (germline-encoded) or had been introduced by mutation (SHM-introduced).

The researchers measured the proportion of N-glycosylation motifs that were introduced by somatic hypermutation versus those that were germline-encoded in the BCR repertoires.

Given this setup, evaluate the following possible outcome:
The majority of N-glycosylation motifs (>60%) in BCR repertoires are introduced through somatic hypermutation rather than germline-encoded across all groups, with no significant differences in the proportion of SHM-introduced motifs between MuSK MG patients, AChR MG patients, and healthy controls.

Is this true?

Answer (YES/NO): NO